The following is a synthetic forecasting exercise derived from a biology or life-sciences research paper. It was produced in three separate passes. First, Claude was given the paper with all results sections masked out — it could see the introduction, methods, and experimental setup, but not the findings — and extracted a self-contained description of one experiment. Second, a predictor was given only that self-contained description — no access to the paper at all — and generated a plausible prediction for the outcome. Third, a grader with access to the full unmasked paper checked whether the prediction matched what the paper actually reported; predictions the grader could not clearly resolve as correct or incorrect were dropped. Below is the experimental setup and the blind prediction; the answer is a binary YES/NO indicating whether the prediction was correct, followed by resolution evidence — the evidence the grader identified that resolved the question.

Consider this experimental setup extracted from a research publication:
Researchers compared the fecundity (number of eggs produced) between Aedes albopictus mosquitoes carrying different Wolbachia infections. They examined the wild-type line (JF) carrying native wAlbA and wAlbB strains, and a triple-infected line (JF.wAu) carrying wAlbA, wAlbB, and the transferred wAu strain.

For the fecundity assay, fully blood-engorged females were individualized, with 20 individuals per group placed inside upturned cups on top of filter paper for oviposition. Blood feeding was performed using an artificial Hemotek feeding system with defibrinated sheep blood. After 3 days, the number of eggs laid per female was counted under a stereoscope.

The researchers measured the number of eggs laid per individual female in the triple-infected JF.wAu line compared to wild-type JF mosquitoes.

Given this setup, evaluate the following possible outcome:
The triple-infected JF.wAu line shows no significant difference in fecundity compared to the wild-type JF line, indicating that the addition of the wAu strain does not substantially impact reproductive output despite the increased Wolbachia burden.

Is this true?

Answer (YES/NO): YES